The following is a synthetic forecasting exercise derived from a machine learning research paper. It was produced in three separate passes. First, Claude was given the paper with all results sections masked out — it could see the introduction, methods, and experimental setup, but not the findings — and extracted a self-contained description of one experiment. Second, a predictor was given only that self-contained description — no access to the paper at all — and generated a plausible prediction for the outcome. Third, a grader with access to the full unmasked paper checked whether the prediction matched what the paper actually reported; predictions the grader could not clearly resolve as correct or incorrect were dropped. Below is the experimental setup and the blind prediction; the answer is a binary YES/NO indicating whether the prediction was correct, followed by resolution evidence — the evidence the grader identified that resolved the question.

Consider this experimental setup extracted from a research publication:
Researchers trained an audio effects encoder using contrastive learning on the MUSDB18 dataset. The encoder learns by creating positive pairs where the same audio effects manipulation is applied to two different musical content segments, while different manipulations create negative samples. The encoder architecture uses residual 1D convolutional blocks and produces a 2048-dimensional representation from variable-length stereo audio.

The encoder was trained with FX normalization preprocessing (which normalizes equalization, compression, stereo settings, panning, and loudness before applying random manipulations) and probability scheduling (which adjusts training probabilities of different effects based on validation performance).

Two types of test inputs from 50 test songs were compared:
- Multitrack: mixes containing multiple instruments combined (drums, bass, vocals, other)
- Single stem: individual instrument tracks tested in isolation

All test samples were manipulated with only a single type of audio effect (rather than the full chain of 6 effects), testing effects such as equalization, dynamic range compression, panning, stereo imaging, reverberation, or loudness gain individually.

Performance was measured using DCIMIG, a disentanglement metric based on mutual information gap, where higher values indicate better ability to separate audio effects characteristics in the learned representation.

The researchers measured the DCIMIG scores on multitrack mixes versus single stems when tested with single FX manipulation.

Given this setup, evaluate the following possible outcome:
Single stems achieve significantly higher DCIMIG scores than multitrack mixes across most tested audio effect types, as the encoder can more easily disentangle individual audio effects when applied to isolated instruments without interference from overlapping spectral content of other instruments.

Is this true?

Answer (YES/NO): NO